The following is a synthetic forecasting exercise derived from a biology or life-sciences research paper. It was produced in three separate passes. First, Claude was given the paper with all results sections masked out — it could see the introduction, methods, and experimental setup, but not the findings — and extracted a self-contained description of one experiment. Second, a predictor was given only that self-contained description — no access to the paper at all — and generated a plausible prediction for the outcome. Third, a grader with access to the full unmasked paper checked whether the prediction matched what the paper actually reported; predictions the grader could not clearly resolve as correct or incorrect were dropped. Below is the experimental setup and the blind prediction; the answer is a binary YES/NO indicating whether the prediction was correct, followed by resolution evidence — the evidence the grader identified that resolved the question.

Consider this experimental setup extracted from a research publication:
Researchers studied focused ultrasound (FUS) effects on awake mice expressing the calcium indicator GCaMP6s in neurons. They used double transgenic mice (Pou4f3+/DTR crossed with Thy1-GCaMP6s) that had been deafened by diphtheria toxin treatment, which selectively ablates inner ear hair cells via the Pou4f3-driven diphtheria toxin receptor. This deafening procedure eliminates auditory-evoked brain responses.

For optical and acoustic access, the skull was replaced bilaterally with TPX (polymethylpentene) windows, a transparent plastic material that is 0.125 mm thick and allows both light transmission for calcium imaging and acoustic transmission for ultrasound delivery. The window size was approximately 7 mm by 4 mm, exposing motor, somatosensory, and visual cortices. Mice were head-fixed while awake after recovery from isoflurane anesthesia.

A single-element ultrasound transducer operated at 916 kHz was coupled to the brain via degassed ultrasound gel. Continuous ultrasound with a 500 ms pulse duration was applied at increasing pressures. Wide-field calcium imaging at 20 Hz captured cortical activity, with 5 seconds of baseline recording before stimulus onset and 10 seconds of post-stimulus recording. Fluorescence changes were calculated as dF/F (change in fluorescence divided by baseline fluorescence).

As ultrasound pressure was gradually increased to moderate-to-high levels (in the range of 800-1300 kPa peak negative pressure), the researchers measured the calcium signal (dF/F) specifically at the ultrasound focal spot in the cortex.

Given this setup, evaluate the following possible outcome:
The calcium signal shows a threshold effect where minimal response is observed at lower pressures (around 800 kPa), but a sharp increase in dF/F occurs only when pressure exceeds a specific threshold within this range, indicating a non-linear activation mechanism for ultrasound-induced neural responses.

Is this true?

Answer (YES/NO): NO